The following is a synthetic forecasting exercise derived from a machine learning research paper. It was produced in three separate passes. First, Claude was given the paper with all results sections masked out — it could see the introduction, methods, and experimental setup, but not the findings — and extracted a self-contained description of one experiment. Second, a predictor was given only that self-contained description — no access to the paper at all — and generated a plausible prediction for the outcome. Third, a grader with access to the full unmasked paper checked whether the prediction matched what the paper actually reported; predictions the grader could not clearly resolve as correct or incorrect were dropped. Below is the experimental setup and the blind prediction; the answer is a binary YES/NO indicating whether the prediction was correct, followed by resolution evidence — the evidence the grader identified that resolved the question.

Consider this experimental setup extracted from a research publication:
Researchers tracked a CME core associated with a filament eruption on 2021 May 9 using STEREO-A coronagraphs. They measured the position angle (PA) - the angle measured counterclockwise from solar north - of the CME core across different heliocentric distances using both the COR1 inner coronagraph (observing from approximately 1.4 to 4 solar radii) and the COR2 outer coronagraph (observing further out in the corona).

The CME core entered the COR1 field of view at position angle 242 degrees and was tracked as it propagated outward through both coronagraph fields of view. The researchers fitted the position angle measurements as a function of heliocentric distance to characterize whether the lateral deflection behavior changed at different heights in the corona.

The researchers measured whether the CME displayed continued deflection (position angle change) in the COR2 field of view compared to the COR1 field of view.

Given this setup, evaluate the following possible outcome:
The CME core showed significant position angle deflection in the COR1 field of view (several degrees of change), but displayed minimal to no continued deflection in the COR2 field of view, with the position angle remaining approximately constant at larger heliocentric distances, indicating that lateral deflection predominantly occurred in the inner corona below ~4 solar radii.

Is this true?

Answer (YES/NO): YES